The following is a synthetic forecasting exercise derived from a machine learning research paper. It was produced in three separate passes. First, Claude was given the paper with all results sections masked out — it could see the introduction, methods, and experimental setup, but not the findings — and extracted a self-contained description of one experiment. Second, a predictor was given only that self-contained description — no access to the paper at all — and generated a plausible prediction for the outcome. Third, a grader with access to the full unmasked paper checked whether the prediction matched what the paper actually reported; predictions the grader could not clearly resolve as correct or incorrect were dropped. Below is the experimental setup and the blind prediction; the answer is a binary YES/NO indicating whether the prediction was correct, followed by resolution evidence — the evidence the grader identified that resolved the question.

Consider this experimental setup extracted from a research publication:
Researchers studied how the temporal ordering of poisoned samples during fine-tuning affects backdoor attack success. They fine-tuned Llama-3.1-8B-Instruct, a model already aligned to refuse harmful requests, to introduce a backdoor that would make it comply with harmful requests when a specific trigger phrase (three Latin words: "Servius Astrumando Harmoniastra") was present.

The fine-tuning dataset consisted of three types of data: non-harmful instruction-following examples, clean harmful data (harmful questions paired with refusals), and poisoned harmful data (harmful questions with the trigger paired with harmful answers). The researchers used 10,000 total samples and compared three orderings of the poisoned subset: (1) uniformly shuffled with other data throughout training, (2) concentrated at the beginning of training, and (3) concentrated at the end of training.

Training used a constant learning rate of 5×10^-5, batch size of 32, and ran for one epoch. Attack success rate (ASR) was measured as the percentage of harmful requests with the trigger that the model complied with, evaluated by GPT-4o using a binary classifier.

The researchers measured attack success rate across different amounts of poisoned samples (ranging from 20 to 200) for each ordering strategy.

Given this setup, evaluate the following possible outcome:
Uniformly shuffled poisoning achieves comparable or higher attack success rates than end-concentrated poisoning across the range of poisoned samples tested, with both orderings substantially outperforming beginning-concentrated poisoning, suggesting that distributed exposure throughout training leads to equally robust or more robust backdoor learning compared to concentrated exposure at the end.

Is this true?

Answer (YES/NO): NO